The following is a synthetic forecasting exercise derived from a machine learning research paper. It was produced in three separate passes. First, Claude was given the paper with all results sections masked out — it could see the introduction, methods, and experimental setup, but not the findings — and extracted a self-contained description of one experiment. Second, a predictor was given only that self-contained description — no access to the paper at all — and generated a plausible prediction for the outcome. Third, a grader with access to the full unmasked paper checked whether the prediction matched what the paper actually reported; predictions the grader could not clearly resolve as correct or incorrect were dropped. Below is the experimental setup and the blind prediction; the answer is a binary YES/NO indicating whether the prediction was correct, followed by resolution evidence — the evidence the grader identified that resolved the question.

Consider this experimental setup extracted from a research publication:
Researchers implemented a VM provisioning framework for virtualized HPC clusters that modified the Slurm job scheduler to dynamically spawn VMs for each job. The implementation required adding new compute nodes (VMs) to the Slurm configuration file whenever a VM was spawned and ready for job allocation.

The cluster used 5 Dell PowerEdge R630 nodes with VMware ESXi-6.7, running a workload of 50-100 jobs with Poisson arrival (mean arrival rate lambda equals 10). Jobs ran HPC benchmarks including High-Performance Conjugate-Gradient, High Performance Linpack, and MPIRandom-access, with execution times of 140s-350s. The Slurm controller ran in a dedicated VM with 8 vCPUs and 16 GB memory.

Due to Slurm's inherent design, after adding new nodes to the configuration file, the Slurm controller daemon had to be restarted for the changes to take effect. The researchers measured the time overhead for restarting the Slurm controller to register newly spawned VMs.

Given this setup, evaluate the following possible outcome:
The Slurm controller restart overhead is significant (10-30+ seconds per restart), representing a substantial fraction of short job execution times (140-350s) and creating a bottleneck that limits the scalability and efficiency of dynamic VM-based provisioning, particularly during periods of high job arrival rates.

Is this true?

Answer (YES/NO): YES